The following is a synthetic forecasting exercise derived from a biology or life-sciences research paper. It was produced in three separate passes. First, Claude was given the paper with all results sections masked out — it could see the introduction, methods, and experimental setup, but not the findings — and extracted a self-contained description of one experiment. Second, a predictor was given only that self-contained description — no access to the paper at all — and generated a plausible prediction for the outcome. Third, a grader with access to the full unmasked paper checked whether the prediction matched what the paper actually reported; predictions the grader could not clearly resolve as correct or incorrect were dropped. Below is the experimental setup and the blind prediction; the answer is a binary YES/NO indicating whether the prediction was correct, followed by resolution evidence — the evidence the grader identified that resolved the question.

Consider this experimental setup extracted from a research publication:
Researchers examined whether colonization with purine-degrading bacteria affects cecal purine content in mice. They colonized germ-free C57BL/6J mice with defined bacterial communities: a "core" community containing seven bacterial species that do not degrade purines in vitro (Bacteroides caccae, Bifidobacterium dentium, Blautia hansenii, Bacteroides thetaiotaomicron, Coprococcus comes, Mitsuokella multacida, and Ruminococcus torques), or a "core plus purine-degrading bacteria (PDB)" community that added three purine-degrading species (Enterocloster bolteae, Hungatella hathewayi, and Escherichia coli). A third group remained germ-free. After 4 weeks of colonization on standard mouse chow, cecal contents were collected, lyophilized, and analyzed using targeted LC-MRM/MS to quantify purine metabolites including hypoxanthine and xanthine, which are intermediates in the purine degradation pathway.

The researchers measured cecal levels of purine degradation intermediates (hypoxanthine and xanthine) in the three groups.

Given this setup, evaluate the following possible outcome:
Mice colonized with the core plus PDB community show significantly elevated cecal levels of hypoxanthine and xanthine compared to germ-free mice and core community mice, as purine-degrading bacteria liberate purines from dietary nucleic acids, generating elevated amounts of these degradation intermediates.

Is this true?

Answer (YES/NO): NO